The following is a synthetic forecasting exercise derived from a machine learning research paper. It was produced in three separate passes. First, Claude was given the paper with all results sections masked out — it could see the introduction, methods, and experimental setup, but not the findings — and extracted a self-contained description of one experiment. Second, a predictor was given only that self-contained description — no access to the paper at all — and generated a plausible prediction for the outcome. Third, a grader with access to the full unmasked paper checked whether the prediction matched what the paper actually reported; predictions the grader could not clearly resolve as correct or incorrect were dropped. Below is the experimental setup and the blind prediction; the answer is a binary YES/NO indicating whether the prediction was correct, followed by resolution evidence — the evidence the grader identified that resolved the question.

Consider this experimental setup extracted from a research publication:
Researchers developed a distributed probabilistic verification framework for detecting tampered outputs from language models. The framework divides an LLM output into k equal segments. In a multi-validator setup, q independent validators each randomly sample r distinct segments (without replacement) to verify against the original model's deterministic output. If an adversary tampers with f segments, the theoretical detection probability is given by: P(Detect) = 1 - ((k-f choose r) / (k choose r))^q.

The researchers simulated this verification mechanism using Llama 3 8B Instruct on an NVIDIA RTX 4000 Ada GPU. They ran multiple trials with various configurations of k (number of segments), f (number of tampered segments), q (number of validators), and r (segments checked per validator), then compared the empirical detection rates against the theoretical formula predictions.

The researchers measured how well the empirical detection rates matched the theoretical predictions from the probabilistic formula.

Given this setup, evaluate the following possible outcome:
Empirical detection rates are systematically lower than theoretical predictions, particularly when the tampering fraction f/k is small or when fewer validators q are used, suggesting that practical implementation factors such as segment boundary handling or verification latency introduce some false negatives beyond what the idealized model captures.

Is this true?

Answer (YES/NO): NO